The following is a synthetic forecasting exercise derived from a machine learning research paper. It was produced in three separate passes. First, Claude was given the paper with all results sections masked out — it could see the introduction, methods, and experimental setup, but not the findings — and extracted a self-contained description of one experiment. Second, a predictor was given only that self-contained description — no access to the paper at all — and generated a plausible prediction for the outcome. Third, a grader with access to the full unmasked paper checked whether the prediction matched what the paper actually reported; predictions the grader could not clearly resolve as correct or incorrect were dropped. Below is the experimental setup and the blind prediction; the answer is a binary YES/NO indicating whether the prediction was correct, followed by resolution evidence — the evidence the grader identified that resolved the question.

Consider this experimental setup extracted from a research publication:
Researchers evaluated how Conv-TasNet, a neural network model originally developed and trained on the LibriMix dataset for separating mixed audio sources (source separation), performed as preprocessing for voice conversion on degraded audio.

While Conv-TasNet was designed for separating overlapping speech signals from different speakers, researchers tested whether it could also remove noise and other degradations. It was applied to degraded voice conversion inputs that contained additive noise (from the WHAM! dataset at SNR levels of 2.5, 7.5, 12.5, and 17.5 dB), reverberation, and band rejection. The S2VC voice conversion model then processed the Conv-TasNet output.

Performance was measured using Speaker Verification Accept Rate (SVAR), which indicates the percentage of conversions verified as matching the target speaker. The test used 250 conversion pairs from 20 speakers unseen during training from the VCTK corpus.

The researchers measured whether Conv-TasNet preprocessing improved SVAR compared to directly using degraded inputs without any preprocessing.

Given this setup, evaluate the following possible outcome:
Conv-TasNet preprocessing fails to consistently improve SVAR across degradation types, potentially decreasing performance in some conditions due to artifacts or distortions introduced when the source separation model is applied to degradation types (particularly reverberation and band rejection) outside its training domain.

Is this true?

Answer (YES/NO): NO